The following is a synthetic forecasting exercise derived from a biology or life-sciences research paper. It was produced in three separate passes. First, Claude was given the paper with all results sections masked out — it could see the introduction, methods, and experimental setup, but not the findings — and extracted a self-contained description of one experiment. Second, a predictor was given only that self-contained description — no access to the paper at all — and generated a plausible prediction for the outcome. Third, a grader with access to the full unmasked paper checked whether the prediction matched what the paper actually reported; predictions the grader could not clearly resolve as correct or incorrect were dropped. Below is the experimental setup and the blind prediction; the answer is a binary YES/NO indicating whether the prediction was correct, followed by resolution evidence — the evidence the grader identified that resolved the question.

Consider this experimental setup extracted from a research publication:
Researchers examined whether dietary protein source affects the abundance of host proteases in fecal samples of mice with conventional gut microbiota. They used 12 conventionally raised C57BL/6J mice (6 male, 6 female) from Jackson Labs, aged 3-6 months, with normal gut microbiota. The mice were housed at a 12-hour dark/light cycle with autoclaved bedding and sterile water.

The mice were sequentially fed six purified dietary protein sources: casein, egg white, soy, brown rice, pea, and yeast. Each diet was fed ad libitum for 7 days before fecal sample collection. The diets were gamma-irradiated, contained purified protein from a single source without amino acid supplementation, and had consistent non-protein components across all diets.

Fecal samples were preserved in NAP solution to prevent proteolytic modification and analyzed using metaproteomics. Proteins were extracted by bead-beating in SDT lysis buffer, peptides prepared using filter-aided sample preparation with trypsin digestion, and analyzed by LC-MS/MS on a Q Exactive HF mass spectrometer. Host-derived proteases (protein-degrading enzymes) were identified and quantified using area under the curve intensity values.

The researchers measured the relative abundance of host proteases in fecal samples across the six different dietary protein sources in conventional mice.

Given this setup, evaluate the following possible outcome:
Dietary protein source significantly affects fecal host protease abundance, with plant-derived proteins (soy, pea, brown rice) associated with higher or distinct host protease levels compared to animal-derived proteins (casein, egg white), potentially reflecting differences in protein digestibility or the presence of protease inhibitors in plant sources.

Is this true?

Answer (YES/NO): NO